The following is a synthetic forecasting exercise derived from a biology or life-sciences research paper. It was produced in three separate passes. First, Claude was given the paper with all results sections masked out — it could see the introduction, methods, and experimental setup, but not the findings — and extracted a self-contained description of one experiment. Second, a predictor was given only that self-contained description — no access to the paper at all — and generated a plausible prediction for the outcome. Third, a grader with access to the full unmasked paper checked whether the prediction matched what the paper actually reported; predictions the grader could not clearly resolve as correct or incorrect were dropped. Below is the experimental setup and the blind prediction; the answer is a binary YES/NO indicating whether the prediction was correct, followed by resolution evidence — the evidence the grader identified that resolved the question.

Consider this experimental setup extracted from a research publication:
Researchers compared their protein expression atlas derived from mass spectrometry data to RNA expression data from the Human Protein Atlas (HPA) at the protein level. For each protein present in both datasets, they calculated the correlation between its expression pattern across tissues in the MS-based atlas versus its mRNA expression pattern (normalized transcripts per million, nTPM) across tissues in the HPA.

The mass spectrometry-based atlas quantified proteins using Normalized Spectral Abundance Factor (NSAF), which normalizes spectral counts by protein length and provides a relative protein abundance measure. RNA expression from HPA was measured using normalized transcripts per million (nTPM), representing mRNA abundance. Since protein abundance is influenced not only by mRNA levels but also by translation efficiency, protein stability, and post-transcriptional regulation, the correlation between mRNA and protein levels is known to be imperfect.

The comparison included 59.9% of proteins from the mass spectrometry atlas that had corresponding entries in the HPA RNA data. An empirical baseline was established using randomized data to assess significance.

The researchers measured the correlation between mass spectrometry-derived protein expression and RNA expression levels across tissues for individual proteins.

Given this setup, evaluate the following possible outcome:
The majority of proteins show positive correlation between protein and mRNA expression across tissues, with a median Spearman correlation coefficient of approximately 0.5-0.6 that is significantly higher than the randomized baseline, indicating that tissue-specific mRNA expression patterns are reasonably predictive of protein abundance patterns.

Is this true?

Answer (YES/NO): NO